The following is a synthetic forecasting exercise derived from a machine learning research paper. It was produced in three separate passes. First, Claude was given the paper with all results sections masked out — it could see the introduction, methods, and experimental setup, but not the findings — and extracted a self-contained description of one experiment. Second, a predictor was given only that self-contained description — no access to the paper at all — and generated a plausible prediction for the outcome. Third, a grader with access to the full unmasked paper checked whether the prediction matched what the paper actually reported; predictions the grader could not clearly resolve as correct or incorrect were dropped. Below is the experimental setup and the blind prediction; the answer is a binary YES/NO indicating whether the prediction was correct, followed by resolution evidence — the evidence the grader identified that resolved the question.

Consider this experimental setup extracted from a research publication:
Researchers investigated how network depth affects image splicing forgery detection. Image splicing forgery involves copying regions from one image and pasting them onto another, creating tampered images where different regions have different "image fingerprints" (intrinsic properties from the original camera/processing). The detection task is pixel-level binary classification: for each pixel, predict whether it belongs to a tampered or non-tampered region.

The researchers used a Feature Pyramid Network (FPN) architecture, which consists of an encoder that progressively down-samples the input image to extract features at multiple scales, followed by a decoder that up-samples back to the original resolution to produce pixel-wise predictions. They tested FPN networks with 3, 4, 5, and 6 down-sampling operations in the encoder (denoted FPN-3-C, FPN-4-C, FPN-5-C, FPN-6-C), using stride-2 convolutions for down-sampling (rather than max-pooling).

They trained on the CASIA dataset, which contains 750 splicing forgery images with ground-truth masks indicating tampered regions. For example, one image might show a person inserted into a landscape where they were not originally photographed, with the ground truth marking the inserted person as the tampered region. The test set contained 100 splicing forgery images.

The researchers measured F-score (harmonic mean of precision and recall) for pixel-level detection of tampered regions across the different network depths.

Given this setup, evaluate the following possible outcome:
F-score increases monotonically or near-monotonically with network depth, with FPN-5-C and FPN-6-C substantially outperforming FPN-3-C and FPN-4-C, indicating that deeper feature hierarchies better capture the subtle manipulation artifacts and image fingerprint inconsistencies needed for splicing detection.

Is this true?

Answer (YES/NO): NO